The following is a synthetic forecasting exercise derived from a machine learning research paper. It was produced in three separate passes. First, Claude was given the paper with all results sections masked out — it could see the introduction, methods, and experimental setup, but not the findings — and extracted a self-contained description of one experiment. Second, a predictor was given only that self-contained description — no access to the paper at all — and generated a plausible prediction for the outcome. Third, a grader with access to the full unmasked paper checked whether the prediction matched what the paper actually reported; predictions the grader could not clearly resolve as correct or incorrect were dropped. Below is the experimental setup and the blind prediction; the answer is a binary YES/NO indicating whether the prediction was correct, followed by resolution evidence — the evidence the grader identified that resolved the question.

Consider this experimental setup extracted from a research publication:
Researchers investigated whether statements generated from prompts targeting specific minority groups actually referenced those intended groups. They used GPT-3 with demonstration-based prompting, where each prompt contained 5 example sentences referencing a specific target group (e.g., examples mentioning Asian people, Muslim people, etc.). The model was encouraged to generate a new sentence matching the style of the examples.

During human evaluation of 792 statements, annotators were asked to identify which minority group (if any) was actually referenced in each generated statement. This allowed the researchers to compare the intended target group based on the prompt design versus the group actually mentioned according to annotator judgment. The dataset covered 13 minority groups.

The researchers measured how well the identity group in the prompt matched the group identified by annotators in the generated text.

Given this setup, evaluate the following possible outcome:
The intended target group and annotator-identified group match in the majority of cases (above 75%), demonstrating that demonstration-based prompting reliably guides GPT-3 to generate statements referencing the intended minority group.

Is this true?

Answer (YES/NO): YES